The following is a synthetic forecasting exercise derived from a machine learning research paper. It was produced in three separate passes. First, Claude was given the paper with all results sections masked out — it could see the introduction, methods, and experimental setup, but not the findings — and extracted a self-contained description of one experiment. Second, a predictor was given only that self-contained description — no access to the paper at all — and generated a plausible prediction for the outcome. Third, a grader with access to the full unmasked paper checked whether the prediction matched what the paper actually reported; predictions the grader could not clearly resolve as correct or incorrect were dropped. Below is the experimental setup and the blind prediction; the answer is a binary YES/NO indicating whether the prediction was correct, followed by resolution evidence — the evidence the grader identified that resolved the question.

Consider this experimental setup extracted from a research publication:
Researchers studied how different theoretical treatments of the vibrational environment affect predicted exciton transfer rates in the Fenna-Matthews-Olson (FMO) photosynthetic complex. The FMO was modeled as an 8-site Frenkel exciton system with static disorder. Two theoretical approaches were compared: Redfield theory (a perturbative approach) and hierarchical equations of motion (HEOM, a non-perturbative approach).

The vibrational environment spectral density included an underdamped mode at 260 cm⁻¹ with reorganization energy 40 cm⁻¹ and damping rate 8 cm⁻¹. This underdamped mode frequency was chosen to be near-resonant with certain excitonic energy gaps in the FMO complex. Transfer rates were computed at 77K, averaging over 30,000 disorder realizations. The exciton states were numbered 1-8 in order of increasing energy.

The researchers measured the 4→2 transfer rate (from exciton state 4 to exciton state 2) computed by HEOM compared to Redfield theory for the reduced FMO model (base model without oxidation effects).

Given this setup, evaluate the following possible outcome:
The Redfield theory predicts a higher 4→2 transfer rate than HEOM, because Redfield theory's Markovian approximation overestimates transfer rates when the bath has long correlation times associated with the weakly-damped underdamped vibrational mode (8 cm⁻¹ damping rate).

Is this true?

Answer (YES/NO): NO